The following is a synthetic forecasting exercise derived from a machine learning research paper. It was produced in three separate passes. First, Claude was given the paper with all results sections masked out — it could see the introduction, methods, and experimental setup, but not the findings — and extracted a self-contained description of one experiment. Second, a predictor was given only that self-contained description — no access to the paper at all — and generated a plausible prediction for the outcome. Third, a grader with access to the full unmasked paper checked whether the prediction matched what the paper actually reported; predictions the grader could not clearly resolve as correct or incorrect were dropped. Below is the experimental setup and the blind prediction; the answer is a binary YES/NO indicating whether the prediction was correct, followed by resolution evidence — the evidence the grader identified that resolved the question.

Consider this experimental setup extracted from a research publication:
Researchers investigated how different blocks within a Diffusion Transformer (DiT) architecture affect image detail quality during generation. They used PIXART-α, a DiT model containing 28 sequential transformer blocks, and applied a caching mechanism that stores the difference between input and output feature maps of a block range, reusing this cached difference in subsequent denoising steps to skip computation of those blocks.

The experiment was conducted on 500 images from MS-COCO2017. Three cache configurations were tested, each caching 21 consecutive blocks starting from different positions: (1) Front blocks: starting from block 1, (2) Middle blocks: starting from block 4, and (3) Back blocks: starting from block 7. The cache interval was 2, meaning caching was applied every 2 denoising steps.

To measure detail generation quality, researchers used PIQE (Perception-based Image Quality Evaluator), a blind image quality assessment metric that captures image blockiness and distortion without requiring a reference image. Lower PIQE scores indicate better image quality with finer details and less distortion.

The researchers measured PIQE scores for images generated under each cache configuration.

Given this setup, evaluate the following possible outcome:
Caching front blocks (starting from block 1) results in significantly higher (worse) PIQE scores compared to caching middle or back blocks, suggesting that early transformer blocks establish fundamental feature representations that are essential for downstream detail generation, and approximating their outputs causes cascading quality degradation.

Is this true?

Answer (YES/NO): NO